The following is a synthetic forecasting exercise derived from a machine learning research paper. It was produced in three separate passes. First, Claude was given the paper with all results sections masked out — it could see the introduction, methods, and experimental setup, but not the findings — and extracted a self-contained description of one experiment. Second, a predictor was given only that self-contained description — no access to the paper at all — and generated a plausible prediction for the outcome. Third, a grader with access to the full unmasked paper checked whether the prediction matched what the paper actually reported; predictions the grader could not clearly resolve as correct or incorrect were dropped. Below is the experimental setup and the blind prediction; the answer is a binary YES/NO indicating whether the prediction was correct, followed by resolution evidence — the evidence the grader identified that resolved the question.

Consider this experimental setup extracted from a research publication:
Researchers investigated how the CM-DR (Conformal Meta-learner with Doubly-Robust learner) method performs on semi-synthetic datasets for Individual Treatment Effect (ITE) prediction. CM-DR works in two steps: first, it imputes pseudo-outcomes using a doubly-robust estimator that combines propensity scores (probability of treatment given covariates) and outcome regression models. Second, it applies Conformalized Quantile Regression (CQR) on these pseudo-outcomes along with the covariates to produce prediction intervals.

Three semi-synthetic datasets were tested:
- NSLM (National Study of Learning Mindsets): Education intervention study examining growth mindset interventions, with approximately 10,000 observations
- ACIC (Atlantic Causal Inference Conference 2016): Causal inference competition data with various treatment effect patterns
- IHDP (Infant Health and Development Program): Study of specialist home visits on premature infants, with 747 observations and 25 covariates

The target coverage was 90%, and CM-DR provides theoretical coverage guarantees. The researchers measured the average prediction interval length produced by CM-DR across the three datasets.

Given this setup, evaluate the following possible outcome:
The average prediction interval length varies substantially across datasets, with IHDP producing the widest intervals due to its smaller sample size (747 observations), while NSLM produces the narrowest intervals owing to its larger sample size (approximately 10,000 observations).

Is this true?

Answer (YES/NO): YES